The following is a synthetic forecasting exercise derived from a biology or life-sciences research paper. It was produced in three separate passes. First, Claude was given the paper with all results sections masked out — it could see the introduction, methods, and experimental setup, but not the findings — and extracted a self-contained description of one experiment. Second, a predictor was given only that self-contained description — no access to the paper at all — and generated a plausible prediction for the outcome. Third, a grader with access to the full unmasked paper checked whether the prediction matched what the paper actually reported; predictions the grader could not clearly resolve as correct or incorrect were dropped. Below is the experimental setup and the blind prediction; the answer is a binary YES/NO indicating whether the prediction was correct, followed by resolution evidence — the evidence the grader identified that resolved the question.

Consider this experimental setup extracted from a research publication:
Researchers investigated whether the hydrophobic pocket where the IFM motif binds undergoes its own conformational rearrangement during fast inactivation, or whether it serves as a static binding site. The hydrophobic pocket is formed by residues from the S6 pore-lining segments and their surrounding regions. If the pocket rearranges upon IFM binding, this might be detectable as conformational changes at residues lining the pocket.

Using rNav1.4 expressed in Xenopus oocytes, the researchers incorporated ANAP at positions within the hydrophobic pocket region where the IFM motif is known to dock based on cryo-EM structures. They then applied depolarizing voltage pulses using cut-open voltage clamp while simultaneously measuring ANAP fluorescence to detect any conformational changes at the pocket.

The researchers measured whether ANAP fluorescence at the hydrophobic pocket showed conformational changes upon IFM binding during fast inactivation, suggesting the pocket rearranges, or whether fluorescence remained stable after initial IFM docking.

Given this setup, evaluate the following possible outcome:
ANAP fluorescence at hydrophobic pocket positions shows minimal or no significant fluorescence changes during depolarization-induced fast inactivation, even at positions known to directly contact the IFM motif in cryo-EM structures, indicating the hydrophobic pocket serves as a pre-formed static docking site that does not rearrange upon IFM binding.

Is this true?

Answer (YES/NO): NO